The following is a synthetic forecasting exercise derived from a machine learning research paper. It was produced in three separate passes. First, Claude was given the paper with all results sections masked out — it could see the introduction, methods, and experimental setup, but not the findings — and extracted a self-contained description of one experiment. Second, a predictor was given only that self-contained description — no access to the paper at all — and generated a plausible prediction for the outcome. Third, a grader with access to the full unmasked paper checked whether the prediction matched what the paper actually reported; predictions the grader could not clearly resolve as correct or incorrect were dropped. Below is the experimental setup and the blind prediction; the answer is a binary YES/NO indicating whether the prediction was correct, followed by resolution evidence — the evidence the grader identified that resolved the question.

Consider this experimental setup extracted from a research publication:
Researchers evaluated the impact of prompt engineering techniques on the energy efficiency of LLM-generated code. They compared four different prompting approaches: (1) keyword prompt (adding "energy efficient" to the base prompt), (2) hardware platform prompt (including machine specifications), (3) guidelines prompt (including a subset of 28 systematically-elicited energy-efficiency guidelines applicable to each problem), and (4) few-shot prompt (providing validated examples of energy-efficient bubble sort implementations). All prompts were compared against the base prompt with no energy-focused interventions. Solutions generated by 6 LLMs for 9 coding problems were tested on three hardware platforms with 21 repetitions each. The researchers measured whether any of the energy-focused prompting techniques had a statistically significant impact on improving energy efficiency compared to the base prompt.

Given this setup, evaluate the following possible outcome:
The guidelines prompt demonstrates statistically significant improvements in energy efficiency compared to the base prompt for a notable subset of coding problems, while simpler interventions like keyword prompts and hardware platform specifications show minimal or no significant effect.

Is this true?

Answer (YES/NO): NO